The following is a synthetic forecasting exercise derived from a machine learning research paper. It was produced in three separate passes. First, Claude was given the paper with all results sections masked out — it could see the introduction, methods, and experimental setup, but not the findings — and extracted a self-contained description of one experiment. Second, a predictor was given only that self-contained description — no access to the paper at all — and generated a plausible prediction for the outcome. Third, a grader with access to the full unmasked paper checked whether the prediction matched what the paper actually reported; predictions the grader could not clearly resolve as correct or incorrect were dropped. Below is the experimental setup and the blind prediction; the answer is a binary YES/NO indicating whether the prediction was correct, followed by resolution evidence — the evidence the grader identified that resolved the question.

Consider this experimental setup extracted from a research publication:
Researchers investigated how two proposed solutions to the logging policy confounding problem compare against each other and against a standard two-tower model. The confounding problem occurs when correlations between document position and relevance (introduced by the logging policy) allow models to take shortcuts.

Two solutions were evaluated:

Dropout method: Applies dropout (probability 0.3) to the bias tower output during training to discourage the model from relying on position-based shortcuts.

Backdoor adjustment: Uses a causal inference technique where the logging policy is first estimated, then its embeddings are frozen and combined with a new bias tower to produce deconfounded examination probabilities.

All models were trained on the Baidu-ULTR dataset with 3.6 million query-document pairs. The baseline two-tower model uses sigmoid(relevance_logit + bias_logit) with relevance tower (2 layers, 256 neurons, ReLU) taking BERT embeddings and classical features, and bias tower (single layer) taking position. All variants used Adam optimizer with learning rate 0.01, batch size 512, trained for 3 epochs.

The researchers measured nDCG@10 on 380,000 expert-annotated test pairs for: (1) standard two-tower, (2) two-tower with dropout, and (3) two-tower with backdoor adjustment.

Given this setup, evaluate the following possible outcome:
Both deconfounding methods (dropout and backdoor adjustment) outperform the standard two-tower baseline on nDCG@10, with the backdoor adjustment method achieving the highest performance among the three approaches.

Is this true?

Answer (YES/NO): NO